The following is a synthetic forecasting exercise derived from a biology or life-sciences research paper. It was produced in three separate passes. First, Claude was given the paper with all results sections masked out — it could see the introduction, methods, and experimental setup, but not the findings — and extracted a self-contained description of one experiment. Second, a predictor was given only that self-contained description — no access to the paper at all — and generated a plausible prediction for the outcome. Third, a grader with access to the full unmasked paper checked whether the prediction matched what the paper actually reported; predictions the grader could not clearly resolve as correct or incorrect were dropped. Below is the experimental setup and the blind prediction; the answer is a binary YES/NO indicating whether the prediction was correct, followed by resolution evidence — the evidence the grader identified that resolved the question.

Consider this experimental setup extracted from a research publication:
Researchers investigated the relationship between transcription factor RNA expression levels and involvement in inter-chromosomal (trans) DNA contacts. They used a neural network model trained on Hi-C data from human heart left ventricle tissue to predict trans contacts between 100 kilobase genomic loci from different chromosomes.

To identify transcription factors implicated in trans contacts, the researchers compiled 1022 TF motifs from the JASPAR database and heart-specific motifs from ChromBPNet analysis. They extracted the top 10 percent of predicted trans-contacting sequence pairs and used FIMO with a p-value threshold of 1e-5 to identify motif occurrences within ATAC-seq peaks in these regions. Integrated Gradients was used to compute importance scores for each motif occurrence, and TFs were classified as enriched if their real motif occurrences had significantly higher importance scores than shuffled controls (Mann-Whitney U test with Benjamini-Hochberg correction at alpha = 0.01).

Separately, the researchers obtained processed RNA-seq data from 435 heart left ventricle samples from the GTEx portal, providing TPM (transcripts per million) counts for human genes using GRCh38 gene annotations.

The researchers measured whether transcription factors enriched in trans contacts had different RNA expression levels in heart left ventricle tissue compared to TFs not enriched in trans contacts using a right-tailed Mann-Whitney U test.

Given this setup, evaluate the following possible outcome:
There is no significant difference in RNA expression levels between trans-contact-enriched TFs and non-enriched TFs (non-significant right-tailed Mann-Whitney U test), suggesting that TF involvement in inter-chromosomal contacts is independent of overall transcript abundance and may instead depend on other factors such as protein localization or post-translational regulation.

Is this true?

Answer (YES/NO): NO